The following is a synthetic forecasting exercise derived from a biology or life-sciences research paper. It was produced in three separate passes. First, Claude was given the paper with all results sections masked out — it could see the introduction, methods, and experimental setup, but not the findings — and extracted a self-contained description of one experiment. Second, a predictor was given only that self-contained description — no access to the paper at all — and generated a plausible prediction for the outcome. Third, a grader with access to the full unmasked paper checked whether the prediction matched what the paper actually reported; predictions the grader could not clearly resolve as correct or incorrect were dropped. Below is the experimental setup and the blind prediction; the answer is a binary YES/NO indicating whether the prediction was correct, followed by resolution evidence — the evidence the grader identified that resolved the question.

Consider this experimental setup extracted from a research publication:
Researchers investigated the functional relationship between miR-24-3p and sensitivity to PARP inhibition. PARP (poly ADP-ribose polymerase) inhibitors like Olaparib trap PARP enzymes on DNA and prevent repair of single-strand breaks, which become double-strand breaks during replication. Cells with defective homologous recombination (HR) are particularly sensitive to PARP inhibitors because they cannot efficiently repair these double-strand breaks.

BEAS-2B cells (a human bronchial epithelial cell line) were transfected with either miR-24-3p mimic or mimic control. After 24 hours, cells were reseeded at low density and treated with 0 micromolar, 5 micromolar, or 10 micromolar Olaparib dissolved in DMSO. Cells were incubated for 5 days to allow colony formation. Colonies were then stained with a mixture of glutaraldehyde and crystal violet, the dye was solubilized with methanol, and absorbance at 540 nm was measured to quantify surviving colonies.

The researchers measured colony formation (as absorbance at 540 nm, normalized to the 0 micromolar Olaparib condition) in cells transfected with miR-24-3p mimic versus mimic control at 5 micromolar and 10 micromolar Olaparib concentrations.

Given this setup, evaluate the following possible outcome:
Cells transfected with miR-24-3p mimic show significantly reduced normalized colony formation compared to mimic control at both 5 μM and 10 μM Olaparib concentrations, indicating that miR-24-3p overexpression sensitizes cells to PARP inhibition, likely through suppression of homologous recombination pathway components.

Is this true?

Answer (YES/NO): YES